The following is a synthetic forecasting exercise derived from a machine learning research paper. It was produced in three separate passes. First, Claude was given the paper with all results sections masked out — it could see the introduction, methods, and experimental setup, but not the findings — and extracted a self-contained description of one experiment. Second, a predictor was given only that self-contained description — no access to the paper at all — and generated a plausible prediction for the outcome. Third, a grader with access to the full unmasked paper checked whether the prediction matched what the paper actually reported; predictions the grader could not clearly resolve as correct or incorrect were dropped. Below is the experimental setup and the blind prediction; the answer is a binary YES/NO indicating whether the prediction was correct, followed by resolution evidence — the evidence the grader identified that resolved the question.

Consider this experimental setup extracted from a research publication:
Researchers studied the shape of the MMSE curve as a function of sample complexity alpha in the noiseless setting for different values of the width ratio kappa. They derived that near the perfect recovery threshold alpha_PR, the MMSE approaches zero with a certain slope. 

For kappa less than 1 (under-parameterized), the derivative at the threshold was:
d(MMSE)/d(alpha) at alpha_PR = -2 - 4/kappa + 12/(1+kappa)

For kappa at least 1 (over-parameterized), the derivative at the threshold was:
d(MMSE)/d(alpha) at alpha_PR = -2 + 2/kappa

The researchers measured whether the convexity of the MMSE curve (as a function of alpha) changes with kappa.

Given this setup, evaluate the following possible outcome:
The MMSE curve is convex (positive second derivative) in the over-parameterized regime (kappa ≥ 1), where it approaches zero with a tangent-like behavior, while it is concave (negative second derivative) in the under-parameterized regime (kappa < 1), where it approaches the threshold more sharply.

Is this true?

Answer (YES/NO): YES